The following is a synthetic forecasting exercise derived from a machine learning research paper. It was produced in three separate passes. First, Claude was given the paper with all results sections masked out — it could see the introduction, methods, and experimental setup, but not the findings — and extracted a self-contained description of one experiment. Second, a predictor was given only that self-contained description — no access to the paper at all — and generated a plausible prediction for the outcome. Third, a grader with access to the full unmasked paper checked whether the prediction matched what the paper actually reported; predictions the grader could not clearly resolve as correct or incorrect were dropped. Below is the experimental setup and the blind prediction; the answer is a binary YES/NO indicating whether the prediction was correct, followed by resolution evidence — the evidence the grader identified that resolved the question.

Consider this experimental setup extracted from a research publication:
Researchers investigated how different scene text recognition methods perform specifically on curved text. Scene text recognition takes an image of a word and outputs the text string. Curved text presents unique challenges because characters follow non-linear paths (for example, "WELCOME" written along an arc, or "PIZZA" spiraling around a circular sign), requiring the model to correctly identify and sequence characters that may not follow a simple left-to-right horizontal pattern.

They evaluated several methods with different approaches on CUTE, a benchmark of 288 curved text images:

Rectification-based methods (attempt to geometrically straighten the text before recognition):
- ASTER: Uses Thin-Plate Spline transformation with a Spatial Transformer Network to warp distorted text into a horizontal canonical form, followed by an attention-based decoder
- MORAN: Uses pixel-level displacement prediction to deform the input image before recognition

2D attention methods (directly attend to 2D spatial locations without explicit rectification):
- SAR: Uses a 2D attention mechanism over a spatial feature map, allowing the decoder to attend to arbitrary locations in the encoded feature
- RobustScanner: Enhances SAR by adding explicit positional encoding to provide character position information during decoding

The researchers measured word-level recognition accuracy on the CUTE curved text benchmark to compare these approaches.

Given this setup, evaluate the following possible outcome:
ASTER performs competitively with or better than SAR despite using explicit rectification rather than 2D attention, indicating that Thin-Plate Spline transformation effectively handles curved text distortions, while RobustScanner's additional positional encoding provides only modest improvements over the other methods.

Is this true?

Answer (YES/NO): NO